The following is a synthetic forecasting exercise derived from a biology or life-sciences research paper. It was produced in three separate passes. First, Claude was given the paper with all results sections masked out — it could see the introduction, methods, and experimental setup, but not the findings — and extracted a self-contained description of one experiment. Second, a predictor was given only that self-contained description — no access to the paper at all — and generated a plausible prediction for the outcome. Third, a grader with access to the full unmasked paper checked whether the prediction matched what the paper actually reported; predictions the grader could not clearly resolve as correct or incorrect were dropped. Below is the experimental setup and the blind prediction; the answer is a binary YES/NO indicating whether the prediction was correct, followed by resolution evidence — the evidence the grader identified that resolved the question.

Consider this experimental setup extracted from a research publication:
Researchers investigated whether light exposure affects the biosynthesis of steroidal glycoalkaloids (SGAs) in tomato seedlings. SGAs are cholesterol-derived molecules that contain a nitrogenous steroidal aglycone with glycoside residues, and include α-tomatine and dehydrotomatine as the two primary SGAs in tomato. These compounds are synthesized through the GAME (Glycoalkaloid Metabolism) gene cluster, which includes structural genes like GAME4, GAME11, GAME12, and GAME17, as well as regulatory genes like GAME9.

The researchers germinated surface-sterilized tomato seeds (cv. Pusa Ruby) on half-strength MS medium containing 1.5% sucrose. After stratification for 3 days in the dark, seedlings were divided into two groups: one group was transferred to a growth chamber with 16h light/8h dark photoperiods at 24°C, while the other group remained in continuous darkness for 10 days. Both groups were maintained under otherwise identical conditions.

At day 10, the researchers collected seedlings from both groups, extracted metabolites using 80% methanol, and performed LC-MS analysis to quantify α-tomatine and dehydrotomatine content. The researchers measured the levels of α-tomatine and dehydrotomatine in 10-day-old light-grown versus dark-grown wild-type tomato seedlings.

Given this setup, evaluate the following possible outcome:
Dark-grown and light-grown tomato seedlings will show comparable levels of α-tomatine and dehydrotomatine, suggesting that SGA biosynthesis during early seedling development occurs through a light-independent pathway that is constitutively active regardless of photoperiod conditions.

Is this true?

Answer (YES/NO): NO